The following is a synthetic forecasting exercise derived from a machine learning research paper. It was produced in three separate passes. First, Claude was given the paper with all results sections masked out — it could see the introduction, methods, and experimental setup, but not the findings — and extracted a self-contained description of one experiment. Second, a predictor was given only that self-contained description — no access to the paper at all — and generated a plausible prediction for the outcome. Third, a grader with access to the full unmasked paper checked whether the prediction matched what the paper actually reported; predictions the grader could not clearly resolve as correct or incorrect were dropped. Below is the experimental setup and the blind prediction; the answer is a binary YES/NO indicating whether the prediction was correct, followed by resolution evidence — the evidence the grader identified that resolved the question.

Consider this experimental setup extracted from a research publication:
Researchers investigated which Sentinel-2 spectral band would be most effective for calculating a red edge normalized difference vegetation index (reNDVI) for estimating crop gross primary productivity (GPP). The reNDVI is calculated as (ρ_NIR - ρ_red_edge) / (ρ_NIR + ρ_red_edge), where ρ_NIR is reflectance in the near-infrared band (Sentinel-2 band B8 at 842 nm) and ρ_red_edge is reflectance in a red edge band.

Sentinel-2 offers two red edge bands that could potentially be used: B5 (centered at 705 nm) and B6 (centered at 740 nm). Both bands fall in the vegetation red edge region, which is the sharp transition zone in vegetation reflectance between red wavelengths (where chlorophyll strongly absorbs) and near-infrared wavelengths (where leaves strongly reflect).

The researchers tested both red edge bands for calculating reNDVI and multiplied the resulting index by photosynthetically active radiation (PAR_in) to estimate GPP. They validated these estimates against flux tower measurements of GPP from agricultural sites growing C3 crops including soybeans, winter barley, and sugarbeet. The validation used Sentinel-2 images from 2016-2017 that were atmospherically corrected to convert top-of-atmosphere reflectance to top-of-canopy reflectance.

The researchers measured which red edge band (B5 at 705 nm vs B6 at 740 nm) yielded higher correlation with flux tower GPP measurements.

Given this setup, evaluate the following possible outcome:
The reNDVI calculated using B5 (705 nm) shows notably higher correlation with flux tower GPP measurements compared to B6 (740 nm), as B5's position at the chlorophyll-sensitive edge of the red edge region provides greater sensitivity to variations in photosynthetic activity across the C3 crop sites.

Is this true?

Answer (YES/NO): YES